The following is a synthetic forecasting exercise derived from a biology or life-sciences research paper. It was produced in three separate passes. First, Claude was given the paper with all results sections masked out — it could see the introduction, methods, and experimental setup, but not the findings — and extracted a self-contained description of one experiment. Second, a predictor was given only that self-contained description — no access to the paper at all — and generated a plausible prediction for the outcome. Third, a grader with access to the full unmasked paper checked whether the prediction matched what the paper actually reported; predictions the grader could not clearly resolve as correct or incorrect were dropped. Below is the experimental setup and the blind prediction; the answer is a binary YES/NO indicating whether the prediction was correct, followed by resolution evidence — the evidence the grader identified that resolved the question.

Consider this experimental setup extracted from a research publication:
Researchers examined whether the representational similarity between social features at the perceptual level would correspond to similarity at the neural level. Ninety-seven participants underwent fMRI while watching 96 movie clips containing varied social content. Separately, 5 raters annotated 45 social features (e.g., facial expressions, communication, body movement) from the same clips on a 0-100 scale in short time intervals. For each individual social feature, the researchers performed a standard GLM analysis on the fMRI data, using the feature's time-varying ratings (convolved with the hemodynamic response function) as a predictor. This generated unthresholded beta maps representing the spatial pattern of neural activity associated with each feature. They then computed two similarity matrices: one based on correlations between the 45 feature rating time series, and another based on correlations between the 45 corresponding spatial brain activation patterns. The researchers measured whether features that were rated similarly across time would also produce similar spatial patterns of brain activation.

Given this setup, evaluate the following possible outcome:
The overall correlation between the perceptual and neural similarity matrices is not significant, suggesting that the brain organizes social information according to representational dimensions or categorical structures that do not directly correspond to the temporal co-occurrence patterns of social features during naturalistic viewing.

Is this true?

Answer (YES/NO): NO